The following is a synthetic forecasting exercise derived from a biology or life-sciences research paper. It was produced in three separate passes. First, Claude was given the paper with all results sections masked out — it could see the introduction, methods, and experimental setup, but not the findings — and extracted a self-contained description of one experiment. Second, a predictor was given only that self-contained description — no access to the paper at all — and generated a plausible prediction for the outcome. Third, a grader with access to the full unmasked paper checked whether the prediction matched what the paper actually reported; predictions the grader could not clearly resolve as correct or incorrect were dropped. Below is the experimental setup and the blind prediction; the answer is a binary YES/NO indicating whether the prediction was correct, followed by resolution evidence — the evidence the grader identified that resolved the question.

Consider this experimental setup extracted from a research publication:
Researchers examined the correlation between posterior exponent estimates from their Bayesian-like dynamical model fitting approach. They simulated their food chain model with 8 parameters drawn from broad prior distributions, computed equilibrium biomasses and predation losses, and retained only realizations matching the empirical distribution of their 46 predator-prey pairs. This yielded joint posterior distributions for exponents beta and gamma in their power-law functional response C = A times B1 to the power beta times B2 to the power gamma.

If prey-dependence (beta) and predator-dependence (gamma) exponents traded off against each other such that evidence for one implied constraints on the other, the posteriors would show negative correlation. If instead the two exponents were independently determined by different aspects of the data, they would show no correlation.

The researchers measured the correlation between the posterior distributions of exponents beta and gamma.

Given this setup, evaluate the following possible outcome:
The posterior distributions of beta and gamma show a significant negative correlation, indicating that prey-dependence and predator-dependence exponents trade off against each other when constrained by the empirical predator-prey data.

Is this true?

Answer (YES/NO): NO